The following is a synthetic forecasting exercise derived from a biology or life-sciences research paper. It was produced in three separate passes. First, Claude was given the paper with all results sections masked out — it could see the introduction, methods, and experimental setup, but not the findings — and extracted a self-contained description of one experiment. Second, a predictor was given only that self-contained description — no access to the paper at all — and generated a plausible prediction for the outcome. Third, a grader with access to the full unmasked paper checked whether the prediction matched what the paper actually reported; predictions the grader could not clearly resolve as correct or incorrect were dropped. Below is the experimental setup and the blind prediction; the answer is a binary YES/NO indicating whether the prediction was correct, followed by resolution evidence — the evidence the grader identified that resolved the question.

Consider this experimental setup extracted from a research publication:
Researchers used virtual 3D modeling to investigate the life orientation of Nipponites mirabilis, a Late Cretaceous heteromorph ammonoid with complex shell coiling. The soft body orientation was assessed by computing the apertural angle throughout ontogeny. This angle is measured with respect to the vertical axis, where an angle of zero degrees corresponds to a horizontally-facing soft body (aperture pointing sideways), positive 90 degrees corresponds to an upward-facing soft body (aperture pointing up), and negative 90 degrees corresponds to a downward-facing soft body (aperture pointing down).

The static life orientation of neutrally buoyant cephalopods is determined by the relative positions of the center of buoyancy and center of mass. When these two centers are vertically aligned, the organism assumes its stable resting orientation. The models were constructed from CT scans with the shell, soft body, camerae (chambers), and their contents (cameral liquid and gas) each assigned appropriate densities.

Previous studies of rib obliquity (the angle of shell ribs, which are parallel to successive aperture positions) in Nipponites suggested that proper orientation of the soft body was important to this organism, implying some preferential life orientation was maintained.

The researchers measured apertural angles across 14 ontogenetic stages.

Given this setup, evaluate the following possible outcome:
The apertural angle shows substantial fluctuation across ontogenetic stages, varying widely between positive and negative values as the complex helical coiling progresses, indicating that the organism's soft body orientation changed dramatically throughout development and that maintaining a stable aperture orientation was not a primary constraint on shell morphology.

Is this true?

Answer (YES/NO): NO